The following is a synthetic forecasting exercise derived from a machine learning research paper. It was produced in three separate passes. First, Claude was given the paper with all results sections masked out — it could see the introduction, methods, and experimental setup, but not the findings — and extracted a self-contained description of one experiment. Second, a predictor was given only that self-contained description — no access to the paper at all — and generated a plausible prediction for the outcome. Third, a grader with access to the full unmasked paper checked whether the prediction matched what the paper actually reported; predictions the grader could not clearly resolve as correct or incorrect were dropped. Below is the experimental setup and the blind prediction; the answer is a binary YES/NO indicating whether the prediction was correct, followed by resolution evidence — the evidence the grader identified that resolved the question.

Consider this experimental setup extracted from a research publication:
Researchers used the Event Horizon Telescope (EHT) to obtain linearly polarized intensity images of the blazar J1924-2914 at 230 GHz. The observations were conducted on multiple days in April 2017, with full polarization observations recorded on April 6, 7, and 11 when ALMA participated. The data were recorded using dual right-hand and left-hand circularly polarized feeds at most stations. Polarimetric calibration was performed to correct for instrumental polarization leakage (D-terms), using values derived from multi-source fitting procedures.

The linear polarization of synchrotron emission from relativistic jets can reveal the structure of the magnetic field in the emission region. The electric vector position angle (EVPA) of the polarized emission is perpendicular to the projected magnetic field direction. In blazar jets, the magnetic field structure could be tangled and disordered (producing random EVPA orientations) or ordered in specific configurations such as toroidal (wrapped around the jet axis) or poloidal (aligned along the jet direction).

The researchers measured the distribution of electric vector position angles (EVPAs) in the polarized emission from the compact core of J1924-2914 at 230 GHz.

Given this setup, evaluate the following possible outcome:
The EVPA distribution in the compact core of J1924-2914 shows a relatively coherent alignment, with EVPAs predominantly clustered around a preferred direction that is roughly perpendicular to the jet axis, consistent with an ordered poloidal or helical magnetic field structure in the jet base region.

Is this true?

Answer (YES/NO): NO